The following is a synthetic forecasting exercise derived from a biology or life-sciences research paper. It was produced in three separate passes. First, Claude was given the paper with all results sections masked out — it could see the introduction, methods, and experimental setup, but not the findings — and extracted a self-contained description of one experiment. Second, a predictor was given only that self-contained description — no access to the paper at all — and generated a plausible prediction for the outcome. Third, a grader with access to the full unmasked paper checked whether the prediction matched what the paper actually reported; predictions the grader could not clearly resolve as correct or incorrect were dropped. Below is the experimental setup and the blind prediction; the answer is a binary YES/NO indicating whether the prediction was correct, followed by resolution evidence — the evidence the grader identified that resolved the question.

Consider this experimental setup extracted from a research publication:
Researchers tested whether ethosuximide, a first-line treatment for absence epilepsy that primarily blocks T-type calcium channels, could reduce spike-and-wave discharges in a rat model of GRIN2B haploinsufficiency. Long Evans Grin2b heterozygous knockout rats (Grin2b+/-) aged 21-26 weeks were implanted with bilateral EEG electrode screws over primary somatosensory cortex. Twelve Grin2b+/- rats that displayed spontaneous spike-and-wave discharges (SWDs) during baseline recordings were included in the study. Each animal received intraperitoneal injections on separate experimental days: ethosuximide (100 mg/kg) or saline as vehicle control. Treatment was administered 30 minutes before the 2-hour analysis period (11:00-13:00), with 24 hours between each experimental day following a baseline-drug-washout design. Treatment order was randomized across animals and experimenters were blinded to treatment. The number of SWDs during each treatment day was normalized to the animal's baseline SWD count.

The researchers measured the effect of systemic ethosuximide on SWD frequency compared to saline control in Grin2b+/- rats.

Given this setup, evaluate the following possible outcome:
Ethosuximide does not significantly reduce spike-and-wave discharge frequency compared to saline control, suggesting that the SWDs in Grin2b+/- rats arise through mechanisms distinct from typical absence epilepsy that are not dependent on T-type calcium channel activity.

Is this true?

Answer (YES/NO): NO